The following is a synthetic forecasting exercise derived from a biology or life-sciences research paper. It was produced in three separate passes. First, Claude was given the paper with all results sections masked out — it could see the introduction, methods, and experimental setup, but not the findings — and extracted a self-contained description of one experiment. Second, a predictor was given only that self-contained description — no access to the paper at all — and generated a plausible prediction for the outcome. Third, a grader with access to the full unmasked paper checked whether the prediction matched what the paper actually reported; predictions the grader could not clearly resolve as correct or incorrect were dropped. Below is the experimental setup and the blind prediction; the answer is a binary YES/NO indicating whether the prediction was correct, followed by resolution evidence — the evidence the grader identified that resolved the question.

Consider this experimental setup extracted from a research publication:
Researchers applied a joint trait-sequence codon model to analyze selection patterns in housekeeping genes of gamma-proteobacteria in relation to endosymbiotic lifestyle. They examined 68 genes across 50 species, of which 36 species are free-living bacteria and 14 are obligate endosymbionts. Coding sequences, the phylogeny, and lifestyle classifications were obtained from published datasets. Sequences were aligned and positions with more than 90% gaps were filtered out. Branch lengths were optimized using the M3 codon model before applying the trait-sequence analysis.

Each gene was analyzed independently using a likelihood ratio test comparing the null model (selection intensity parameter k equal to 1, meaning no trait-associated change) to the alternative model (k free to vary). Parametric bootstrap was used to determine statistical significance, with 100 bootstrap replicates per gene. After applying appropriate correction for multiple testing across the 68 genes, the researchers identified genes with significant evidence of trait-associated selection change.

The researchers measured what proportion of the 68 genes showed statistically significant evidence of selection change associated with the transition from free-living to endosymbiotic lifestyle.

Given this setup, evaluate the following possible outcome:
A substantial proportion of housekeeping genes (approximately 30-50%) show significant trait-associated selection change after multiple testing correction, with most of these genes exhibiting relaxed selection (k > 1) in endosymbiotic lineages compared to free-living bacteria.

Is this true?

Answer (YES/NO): NO